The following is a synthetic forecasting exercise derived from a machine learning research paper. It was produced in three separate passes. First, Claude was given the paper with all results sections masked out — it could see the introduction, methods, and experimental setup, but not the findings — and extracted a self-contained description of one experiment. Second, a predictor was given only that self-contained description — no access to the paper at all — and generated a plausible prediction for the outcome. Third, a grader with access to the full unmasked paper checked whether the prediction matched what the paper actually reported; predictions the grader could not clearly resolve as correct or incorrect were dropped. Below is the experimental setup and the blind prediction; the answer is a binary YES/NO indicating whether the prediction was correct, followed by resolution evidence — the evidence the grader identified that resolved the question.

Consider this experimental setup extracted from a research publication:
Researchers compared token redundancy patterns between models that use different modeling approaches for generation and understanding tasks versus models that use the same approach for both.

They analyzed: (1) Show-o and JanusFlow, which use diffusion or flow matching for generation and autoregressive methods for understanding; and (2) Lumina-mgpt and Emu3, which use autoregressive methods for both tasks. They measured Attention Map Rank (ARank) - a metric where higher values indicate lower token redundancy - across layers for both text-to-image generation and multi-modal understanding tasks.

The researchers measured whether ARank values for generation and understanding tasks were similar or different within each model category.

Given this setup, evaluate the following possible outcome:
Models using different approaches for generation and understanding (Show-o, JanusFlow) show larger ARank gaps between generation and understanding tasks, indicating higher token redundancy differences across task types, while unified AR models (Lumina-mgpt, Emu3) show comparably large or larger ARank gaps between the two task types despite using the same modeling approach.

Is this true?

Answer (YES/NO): NO